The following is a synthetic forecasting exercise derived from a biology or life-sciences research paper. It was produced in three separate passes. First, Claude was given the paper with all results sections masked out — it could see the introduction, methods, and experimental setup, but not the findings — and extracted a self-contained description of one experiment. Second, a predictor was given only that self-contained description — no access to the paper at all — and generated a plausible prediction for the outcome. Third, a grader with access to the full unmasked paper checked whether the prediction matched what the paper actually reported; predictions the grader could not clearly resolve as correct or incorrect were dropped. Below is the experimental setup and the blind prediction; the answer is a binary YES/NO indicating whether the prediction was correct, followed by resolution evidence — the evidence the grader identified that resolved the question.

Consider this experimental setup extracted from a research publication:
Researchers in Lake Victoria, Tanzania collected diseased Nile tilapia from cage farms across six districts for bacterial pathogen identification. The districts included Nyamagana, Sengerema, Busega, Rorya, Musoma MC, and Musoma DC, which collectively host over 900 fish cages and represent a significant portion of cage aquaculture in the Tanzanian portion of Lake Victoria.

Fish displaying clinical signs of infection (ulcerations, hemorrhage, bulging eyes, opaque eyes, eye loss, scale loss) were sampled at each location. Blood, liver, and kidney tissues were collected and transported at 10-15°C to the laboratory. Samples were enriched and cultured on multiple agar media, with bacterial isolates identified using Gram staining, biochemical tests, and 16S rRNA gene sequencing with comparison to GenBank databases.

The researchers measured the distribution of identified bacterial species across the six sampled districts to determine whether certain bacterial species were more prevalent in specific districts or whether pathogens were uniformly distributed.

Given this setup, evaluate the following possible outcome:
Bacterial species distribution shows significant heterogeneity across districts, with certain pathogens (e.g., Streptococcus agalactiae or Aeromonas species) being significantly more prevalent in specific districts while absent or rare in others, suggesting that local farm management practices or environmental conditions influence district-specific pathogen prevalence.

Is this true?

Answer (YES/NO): NO